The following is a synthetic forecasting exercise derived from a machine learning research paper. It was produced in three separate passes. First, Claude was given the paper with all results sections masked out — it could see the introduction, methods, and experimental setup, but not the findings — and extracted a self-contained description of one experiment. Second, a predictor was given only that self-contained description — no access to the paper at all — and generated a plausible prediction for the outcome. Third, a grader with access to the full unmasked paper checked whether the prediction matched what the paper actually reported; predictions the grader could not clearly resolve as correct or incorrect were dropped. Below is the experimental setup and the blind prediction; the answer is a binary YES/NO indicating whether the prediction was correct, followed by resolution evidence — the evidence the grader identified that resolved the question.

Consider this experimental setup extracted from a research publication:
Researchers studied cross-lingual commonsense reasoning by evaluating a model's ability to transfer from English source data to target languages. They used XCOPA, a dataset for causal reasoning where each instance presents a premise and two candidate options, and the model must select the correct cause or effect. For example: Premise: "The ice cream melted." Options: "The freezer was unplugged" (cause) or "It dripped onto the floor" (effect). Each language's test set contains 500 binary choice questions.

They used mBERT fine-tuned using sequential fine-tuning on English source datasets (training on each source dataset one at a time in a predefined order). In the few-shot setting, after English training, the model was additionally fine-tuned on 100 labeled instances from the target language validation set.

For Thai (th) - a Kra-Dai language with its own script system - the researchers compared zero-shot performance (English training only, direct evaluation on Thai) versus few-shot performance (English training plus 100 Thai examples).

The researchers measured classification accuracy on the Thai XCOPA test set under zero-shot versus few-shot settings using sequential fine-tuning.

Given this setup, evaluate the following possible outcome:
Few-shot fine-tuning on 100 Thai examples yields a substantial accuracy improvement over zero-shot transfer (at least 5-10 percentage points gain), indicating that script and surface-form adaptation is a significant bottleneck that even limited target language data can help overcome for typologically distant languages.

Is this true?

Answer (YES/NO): NO